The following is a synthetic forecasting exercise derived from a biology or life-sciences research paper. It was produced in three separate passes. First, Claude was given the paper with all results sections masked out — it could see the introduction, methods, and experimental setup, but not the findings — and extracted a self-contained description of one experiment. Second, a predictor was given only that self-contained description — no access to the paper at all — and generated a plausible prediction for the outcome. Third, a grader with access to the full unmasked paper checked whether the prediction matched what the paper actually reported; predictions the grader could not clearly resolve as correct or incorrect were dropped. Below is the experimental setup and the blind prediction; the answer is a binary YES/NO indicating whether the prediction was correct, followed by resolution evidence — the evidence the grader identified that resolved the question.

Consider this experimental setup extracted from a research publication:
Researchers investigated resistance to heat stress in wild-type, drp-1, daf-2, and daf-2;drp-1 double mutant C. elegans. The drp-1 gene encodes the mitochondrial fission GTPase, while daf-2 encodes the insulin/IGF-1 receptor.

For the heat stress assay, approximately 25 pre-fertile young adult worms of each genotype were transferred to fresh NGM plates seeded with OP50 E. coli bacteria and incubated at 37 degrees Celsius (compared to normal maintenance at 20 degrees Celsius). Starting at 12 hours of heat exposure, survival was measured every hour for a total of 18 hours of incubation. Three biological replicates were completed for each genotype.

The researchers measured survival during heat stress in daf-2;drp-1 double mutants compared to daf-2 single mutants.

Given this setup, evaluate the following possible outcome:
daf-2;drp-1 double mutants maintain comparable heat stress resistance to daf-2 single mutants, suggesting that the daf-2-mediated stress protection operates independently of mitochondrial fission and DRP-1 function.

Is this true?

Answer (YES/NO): NO